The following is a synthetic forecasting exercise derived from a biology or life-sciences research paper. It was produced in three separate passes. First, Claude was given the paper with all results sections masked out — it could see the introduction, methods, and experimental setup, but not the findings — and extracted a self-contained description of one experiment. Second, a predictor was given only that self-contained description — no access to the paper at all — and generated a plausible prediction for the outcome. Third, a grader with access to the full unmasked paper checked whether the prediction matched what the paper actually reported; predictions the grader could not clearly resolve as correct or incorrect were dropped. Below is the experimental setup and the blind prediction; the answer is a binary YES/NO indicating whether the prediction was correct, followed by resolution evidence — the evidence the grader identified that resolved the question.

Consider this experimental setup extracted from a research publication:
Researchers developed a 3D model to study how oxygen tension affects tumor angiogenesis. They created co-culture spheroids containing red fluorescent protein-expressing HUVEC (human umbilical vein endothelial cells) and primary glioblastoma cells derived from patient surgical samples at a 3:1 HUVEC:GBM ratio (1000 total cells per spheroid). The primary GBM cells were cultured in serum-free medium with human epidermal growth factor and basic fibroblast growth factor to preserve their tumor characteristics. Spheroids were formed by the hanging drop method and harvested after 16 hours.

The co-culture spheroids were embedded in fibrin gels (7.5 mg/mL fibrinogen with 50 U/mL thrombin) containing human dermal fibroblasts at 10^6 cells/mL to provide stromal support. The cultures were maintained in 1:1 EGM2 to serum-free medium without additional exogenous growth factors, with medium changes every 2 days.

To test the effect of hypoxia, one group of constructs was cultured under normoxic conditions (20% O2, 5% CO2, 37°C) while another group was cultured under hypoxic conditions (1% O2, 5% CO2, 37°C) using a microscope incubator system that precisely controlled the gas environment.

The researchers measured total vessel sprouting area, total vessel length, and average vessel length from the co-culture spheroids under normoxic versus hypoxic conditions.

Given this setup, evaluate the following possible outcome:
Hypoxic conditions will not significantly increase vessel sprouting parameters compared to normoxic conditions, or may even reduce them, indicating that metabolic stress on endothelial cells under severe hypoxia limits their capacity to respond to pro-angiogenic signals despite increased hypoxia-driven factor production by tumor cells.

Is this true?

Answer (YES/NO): YES